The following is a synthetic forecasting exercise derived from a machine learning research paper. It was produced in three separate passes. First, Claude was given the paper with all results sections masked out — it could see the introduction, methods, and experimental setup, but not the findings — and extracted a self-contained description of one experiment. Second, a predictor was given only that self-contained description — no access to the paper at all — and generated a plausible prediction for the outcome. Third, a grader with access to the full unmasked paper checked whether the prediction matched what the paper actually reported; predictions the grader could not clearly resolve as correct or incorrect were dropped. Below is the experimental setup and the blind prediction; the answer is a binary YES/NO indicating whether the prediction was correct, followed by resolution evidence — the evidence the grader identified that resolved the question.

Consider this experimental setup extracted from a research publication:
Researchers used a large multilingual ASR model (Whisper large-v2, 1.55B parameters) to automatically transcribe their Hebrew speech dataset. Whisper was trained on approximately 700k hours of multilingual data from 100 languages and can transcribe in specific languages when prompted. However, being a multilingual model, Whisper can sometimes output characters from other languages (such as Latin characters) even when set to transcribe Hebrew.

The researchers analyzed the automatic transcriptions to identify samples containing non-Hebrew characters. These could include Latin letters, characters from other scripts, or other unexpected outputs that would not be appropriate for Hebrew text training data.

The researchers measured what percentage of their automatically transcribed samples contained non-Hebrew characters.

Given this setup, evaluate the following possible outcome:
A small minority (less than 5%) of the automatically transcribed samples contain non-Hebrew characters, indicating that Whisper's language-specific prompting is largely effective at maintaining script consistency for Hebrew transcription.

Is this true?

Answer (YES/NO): YES